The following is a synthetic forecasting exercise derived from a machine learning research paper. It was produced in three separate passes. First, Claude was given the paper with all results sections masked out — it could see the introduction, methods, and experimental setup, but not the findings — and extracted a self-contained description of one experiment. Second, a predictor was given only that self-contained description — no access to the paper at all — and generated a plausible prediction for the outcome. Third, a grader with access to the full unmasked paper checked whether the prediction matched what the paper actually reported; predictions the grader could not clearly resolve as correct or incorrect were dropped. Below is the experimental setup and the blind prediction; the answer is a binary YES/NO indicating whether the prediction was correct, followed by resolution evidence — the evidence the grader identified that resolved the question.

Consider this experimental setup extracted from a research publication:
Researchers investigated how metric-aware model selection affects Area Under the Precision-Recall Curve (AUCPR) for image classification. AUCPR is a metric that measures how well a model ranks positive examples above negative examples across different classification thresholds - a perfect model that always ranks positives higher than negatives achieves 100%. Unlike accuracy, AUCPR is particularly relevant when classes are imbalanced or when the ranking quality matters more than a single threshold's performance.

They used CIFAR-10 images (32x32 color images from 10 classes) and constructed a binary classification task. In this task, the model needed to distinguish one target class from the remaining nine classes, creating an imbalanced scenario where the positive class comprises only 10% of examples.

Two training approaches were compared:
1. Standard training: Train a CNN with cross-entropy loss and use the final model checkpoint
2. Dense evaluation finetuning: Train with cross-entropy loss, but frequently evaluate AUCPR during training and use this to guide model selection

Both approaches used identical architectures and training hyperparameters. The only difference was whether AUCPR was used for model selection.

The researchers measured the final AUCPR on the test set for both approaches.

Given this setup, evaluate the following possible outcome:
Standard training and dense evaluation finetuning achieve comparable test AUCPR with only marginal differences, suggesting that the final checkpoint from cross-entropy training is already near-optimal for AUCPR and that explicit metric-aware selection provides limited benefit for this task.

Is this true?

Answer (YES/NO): NO